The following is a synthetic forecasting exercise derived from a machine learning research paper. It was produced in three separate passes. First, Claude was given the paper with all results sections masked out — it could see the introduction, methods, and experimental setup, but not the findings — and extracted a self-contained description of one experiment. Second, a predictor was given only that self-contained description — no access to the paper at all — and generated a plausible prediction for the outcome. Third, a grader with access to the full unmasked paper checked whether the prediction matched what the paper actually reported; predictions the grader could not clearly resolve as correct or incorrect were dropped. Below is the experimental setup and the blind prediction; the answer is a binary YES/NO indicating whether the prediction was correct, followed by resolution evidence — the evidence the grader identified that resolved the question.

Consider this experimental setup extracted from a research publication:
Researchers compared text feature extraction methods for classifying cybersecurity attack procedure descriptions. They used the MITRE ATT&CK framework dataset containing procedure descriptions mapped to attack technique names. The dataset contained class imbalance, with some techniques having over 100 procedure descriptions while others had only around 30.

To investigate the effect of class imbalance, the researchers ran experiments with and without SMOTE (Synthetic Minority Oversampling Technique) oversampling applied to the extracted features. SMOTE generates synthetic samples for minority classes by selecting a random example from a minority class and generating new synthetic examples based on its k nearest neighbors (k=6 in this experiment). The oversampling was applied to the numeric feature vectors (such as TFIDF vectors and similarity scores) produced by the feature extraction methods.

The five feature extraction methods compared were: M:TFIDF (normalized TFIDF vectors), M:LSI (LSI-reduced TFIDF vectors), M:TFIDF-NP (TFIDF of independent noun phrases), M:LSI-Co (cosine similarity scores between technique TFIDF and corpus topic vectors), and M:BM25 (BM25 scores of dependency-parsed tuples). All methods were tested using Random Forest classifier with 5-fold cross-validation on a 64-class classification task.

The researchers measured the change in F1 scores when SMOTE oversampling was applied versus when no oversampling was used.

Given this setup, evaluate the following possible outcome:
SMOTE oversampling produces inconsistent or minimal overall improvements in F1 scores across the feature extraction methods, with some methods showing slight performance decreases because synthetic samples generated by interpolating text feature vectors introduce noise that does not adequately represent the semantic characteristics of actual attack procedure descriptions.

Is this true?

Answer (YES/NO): NO